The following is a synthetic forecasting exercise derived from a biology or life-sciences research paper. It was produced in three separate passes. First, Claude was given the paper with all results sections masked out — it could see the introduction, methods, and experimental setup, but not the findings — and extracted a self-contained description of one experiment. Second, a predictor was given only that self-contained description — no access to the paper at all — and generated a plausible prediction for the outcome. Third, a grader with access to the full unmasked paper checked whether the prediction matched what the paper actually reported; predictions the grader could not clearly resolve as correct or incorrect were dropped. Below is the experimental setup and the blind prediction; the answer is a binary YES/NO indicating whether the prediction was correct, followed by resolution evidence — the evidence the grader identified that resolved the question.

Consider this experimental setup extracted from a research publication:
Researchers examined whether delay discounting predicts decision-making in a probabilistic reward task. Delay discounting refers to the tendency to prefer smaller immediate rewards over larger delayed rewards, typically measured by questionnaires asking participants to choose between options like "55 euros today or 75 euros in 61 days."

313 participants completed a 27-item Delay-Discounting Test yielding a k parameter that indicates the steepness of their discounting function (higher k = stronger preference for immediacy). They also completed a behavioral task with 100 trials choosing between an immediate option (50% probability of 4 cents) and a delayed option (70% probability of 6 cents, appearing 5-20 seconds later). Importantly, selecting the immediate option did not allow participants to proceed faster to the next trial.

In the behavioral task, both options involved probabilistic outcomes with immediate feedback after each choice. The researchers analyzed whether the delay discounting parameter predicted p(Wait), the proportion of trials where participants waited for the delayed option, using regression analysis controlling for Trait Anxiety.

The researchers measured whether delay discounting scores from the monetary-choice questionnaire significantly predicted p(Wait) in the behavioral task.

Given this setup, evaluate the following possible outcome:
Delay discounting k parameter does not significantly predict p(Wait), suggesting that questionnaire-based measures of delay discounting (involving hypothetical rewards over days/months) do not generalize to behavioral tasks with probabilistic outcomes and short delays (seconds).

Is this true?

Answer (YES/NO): NO